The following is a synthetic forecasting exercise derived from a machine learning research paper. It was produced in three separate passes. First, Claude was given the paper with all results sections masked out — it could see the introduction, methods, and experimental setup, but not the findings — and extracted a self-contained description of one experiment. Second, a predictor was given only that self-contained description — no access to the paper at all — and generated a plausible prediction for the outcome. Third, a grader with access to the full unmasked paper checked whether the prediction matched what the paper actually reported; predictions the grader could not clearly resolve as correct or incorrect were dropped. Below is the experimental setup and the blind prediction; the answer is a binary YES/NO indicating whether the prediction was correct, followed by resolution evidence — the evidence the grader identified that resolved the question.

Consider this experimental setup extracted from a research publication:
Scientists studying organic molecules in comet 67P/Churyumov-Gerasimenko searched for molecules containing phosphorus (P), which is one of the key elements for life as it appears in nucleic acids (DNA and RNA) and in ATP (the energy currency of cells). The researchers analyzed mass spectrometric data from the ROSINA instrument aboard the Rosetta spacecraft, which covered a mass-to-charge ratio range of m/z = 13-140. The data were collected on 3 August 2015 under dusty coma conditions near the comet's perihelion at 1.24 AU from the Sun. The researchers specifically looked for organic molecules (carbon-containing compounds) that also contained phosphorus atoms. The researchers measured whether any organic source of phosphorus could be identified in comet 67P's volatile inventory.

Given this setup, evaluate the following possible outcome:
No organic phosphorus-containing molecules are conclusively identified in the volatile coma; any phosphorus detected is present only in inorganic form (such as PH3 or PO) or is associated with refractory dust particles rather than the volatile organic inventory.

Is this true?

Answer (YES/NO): NO